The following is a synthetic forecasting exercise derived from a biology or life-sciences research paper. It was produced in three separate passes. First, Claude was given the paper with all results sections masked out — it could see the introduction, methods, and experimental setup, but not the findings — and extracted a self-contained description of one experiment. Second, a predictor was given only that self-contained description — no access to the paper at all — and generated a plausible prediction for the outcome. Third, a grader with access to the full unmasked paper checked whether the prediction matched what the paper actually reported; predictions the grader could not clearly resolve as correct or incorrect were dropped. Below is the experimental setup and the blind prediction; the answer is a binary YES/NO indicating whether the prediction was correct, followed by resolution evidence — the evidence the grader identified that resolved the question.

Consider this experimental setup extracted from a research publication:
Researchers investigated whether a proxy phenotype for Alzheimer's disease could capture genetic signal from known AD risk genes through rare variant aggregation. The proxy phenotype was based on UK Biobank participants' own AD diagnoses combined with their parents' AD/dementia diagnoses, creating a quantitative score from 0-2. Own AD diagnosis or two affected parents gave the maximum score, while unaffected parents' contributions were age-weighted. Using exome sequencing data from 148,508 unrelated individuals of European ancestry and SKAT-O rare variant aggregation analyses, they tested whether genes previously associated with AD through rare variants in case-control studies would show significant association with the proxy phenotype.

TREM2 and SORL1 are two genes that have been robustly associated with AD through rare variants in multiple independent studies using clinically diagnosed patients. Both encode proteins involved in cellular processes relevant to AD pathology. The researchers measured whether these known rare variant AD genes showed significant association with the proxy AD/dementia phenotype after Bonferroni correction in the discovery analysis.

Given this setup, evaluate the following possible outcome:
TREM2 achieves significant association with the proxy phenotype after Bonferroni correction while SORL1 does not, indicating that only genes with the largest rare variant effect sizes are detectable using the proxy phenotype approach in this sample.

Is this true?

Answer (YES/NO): NO